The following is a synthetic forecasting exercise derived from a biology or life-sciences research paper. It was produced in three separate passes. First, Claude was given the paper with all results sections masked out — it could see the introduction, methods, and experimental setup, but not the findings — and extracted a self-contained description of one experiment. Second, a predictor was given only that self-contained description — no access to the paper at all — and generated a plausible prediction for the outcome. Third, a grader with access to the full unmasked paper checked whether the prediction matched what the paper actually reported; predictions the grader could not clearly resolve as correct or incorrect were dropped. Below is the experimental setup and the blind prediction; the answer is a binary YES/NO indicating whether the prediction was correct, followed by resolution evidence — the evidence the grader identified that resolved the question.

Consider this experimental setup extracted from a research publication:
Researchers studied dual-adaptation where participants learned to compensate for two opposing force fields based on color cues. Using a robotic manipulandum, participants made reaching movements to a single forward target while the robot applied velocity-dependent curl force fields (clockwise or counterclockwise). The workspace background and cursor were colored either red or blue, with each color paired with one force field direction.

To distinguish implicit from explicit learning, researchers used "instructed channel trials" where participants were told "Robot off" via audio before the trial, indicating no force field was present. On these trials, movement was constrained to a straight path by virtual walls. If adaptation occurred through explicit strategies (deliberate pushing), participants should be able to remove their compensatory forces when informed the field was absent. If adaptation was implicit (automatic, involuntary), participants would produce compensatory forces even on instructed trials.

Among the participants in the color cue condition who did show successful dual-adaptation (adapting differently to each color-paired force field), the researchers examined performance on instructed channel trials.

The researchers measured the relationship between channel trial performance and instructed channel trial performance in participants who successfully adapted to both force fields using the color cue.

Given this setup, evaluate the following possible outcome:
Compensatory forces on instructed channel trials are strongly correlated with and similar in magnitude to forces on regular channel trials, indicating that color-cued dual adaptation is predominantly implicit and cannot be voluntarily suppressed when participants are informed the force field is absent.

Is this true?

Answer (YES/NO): NO